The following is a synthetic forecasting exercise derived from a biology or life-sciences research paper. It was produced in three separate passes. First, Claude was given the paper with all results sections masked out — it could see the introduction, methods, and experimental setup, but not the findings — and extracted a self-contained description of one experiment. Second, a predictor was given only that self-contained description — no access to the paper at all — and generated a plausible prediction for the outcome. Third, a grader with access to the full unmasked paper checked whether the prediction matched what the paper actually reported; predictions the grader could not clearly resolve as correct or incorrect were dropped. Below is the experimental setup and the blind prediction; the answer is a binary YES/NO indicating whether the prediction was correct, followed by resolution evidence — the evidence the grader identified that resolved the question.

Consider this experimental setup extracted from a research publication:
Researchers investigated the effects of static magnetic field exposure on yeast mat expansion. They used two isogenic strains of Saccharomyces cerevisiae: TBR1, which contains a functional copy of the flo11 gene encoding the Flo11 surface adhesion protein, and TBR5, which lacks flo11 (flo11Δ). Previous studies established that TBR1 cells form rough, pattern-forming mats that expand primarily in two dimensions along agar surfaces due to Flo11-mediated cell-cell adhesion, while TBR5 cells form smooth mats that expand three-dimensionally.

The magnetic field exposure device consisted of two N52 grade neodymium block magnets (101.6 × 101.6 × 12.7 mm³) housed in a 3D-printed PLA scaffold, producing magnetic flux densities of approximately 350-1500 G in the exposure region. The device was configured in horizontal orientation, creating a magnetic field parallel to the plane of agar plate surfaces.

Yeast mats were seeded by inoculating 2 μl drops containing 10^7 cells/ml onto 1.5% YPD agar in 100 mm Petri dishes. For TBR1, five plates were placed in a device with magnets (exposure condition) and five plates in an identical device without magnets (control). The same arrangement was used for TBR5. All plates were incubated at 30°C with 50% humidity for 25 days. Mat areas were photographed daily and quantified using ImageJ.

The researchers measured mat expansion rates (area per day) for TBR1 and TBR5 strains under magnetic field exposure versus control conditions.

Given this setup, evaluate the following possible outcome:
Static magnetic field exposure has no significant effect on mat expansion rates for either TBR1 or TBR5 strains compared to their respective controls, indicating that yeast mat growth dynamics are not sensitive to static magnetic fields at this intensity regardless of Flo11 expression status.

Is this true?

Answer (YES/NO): NO